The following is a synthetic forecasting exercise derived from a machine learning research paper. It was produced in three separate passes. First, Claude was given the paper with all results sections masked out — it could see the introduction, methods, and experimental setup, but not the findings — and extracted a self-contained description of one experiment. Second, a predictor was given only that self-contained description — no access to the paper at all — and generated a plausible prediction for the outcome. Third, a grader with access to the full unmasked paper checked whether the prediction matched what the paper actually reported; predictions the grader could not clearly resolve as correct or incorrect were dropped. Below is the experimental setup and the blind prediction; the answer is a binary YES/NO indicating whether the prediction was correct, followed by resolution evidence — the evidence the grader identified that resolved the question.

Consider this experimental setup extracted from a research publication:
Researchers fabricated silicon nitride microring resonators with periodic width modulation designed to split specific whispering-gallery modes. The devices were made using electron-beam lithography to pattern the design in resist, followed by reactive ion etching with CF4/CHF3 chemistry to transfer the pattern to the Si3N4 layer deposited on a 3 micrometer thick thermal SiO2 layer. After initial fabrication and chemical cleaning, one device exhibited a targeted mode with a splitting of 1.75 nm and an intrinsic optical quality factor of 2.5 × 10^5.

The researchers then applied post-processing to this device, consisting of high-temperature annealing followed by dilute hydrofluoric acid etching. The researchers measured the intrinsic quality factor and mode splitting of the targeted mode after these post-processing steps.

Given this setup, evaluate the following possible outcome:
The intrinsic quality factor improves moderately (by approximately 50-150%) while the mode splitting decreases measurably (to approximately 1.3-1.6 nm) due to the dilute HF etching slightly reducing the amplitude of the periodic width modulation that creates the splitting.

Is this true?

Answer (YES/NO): NO